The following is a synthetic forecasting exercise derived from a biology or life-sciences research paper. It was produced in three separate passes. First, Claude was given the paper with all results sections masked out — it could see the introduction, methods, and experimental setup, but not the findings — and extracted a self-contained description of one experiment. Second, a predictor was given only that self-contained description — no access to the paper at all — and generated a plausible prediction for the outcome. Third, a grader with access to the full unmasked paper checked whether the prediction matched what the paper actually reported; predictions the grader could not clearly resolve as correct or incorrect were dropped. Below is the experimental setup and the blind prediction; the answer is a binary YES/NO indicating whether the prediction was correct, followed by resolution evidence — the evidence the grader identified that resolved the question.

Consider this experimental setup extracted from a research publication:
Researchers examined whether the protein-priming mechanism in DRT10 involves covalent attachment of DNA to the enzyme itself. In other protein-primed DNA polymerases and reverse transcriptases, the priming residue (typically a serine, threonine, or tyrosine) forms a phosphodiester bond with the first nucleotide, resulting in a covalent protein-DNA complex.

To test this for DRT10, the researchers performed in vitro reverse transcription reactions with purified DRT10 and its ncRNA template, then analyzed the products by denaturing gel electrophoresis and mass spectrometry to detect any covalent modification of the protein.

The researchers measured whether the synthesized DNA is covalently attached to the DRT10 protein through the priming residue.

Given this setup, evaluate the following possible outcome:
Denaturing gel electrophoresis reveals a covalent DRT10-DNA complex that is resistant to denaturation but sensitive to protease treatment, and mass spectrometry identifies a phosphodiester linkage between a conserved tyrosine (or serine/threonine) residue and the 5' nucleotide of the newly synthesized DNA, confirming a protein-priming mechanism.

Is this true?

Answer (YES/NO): NO